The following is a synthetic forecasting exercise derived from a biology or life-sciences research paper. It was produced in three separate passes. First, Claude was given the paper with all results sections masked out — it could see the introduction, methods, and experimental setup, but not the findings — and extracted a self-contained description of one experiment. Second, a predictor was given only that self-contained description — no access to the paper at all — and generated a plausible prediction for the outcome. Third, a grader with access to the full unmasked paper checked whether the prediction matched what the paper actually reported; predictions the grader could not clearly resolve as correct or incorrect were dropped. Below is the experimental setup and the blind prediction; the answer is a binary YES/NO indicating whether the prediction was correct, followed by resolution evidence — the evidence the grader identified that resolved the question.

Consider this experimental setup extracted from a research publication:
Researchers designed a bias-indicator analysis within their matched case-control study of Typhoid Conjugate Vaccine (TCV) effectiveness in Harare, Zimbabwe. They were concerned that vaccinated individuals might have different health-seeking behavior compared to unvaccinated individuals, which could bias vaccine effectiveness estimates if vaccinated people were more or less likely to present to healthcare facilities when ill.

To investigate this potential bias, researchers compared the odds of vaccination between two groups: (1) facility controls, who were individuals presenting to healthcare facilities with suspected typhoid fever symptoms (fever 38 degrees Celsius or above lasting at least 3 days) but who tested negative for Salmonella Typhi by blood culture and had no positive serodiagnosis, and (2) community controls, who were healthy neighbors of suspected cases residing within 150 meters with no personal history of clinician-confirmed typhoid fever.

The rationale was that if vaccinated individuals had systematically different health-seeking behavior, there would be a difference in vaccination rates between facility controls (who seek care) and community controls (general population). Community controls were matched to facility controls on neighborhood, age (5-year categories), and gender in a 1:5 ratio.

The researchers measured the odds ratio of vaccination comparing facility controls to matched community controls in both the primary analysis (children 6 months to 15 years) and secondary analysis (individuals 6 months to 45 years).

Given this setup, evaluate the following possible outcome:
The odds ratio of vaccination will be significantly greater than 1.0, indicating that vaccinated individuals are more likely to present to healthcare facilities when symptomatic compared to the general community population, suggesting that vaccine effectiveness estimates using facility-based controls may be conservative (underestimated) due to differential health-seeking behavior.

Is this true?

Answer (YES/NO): NO